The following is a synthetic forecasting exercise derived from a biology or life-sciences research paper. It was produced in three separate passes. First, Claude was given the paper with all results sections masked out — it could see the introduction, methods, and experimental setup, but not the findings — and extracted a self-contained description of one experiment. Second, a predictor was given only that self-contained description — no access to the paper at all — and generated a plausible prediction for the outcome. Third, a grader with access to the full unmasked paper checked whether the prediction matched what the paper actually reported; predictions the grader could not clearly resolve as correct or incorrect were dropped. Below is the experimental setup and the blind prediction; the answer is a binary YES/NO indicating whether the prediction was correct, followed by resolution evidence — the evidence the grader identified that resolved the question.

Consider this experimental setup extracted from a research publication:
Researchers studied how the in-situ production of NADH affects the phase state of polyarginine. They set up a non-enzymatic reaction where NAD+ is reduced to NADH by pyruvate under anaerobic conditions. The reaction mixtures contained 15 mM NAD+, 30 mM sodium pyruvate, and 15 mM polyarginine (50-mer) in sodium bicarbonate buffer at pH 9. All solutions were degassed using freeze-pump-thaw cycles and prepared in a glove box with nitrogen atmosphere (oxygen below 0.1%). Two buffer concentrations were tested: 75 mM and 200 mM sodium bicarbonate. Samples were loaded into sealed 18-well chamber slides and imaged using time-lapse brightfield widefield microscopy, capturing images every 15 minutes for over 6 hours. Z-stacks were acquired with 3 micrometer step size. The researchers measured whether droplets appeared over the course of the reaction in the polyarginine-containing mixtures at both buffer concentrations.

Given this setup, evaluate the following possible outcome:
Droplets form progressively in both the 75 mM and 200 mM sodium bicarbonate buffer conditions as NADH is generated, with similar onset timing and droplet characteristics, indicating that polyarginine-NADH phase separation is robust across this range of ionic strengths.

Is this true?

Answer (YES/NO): NO